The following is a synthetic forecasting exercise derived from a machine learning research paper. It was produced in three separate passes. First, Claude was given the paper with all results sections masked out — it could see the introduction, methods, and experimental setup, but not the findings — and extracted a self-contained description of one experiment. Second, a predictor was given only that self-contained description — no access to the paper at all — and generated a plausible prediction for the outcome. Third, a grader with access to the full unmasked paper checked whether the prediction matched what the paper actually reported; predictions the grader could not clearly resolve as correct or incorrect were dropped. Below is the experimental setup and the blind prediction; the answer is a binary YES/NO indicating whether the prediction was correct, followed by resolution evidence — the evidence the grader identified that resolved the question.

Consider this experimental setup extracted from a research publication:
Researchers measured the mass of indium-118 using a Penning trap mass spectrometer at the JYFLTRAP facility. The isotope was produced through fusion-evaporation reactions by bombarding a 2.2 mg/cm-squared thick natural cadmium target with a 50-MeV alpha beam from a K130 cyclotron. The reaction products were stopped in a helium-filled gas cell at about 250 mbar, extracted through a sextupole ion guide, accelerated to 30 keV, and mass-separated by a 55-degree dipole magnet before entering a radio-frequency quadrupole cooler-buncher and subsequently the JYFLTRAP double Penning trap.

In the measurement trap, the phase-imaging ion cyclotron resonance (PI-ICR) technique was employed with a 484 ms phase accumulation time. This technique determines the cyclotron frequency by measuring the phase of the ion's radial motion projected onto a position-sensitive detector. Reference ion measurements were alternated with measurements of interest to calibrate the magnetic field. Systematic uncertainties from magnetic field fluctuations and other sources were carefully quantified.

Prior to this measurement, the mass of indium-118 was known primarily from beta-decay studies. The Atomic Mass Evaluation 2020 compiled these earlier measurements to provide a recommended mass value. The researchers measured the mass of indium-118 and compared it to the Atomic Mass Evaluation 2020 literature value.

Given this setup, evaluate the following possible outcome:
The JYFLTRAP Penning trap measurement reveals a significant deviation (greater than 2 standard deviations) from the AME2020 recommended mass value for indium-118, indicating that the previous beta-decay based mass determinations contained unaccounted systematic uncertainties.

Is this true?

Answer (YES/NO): NO